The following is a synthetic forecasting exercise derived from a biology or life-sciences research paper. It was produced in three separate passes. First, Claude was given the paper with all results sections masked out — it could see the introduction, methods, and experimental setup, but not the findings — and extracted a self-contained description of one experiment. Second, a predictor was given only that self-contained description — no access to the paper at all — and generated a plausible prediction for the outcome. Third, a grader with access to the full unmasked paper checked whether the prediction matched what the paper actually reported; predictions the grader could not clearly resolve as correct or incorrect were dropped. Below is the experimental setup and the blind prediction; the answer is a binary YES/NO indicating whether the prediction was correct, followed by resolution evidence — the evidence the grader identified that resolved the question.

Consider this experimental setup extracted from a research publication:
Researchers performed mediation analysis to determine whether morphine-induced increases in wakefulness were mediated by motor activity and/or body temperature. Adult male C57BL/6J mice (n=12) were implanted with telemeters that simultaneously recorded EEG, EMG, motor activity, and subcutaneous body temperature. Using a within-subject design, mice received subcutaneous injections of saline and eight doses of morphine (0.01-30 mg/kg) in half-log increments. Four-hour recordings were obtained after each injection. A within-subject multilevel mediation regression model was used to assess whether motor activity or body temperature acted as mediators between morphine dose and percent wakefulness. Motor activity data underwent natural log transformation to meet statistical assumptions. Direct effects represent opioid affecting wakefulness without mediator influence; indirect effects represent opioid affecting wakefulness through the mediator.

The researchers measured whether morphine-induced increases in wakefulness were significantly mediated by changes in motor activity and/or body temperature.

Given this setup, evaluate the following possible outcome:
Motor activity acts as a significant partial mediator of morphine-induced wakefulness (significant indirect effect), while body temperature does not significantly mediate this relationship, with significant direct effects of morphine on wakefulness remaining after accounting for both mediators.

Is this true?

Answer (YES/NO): YES